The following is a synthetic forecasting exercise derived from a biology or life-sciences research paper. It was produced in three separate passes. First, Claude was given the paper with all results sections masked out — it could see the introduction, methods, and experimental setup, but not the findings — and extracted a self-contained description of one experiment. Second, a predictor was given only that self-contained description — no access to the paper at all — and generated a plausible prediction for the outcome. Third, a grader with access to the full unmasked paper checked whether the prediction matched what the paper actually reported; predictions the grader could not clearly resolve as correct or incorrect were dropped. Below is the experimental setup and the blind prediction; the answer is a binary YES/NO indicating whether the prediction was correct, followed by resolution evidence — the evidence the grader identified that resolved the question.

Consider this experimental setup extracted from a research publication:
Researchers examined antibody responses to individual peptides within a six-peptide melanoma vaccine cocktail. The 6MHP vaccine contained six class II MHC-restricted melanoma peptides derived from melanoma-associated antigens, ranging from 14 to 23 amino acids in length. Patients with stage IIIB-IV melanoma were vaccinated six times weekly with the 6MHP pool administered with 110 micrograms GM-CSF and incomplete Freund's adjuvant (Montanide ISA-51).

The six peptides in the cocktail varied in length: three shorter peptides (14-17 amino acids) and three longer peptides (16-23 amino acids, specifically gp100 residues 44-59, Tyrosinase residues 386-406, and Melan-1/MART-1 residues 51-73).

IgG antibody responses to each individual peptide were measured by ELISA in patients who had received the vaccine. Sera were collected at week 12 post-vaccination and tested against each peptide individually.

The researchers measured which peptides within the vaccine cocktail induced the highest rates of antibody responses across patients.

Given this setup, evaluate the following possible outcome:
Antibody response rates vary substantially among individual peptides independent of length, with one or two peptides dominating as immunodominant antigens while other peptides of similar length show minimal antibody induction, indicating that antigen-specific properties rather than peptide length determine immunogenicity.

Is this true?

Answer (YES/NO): NO